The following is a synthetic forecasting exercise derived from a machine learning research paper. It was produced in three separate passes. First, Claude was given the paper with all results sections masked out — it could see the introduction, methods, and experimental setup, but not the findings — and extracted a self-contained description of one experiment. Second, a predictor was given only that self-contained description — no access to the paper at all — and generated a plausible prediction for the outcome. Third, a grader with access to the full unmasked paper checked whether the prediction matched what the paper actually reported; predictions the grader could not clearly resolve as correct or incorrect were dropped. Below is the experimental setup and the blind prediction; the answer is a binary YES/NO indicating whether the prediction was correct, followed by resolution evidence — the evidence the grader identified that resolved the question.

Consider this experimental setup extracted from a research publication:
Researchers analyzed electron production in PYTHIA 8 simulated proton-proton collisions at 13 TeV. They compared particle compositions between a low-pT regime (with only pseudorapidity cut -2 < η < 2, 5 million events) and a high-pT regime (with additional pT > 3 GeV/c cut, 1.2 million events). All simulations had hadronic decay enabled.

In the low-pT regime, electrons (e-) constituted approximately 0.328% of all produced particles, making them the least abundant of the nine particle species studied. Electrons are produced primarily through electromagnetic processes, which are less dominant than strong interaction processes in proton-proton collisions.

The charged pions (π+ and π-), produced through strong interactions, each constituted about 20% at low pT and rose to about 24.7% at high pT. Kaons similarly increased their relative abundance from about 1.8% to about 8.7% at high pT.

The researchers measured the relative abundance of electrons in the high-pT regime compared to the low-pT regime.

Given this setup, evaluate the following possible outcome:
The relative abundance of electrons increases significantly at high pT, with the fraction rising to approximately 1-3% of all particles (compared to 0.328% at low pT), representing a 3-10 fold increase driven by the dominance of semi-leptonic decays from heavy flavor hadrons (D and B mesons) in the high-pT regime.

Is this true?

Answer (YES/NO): NO